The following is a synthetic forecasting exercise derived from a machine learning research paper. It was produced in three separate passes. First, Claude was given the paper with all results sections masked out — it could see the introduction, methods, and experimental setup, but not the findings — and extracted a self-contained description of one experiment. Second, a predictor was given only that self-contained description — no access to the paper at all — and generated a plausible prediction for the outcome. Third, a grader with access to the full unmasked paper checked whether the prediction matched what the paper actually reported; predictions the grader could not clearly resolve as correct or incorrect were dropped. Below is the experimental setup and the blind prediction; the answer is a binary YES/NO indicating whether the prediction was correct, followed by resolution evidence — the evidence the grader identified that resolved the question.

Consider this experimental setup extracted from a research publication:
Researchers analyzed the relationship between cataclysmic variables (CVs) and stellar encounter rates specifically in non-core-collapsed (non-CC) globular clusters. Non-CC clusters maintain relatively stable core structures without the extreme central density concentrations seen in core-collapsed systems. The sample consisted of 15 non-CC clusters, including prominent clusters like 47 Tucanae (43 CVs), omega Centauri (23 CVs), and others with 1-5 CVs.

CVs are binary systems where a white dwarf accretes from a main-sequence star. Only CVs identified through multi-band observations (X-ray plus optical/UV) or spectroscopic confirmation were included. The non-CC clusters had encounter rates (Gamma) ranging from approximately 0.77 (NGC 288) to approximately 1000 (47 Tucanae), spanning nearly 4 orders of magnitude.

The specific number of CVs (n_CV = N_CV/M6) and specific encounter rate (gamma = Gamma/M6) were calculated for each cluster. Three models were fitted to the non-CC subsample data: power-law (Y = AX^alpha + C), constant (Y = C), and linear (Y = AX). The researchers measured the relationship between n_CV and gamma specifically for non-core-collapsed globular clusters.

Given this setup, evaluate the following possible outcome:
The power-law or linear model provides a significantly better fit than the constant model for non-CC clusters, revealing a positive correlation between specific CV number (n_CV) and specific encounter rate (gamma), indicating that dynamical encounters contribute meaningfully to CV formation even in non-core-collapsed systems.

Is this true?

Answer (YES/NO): NO